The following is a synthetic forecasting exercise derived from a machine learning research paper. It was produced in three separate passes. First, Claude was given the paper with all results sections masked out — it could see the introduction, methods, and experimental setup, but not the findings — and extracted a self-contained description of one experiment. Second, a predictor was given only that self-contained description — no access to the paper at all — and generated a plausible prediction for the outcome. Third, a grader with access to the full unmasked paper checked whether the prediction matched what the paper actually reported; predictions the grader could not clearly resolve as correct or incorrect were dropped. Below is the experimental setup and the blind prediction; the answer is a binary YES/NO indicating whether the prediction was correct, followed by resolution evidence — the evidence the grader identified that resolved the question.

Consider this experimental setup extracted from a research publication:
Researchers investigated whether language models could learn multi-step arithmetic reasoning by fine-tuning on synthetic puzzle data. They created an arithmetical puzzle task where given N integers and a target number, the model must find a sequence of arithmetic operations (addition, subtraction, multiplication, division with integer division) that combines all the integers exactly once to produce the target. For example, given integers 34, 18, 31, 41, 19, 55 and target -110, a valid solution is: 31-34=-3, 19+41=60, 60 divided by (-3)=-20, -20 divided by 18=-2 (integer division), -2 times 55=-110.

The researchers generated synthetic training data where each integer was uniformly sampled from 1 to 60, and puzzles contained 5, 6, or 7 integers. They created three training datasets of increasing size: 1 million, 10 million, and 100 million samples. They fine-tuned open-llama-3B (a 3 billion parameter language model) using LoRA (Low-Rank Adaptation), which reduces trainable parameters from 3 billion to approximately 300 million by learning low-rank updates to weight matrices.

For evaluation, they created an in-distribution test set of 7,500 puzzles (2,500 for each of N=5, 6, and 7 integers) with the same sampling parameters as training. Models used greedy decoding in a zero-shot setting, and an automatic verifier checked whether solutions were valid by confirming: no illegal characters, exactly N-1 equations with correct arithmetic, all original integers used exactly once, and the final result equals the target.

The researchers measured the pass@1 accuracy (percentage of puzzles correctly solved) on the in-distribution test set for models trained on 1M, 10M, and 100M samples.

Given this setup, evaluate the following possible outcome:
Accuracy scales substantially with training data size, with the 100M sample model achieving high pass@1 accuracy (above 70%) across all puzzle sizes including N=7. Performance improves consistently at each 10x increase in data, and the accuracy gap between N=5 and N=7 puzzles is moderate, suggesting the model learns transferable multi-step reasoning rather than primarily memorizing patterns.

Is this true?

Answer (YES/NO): NO